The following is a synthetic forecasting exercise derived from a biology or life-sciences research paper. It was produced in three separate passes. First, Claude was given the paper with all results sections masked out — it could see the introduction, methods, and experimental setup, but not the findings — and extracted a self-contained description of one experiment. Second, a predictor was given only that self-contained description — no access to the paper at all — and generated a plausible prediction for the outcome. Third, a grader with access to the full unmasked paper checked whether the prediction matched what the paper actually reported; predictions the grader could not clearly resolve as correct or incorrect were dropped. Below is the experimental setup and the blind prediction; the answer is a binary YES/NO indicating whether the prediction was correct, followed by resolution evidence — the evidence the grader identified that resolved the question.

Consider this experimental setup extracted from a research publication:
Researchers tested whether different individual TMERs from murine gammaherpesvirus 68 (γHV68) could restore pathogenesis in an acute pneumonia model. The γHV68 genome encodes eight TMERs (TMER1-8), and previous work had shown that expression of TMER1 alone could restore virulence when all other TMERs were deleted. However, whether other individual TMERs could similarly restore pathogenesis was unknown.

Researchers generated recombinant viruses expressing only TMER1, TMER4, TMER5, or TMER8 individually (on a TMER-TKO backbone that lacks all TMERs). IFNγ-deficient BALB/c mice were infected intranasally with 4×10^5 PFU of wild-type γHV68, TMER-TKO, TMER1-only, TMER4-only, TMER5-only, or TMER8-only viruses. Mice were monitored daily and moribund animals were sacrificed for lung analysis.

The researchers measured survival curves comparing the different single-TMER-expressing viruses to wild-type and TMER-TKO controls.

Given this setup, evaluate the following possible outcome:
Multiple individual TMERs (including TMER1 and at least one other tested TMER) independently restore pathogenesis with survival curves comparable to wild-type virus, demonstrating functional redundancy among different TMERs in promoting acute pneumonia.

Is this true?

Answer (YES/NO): YES